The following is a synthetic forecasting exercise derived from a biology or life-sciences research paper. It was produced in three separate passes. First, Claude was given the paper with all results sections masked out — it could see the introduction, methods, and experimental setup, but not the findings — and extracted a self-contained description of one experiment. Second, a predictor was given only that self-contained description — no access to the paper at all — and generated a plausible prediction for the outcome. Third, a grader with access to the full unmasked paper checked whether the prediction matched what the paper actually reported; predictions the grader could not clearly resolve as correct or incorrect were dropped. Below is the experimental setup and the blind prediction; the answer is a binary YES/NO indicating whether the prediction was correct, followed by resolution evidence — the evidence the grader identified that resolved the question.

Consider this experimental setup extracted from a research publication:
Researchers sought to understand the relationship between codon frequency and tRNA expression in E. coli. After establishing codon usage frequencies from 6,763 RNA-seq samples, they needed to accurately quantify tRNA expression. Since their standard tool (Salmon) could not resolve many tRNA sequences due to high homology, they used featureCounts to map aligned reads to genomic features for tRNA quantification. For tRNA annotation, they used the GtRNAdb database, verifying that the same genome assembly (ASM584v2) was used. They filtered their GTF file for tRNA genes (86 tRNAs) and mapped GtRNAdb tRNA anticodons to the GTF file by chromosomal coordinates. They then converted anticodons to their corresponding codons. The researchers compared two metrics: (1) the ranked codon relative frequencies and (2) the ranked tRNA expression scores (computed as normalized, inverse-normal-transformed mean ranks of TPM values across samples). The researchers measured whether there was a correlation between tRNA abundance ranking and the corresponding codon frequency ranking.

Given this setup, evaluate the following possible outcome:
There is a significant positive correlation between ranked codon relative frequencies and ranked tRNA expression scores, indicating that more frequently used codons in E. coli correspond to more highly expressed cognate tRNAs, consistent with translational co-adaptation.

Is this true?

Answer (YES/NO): NO